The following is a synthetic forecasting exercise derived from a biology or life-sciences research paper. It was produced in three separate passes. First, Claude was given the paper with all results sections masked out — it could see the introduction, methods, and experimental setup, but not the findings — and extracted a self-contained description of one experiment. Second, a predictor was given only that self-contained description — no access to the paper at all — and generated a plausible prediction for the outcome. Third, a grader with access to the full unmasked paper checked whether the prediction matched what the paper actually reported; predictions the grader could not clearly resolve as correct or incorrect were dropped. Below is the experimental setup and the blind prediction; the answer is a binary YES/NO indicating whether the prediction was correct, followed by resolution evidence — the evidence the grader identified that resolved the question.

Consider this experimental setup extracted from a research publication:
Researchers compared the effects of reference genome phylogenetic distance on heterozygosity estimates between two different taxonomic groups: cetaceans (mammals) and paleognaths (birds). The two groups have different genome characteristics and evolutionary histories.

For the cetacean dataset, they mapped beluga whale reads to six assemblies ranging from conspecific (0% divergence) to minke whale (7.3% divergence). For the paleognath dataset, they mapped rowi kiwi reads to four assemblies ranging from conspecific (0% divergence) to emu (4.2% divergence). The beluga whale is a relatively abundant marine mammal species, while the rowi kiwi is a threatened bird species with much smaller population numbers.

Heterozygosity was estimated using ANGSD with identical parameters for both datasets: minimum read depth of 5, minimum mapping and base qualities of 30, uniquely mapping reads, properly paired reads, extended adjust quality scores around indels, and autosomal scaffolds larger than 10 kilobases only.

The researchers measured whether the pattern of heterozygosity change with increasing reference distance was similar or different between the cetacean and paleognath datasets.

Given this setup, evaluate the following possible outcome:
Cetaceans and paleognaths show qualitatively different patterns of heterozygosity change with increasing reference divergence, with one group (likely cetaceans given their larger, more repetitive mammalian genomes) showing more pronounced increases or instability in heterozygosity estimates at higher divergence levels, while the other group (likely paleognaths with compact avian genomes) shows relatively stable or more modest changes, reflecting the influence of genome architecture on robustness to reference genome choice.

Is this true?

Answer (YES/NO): NO